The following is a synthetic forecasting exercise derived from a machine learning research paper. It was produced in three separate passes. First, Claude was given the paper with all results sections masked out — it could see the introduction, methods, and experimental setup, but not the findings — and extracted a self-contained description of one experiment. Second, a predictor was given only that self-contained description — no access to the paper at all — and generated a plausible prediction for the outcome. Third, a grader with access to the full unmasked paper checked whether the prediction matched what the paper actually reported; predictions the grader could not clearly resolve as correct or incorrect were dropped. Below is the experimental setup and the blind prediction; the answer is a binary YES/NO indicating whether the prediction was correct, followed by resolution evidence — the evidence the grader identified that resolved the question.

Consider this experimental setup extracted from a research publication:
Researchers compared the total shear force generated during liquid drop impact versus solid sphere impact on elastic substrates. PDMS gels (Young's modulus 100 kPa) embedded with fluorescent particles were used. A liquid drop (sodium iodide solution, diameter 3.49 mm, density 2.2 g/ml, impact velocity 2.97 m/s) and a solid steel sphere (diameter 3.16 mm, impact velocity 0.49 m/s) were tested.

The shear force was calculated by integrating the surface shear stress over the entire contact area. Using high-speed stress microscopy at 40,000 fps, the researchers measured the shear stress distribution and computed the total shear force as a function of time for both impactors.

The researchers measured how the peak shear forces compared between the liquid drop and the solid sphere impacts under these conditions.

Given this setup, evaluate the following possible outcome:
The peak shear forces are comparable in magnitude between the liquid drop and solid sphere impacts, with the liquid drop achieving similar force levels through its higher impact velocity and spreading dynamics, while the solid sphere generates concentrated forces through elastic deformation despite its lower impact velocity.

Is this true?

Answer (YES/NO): YES